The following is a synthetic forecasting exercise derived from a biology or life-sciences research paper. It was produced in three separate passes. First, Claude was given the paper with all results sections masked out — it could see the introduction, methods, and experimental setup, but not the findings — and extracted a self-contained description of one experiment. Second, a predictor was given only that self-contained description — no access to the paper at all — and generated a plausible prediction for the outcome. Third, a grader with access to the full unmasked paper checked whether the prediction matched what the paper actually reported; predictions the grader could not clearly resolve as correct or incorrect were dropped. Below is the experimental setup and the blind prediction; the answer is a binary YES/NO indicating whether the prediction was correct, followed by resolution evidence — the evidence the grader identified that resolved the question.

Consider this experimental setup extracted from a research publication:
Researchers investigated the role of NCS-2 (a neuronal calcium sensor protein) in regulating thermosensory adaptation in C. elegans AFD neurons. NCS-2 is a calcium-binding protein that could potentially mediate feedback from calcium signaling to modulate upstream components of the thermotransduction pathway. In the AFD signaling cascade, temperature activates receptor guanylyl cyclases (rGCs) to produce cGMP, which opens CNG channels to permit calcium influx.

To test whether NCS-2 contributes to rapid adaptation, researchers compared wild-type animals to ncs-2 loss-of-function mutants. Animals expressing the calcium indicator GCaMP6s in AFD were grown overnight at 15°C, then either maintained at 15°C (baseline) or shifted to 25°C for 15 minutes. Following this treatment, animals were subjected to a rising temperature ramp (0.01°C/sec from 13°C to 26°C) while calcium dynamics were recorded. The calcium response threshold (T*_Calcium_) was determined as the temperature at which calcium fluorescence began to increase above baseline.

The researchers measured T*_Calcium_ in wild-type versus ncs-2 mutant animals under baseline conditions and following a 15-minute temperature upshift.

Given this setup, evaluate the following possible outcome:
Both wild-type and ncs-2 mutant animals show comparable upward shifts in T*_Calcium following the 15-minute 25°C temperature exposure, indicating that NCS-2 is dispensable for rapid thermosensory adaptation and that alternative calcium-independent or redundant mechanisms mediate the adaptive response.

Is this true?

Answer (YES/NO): NO